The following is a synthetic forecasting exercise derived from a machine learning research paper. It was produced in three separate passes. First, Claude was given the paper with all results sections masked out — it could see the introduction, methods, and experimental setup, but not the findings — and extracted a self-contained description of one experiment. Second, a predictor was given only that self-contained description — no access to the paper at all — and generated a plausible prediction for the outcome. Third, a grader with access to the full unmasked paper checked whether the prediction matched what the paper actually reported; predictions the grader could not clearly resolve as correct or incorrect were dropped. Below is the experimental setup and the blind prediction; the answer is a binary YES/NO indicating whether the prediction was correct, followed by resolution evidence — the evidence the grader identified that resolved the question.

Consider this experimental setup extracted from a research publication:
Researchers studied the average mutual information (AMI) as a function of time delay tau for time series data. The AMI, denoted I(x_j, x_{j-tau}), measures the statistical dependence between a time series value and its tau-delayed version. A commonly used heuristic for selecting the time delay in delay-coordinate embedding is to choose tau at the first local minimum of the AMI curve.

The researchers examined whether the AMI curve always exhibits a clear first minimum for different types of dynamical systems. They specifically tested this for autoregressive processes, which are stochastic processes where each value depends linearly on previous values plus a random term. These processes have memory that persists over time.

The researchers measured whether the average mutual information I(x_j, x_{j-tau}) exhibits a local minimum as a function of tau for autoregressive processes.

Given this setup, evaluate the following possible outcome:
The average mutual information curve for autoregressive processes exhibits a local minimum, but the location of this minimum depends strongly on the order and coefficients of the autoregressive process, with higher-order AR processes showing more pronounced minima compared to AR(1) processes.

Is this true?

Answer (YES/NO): NO